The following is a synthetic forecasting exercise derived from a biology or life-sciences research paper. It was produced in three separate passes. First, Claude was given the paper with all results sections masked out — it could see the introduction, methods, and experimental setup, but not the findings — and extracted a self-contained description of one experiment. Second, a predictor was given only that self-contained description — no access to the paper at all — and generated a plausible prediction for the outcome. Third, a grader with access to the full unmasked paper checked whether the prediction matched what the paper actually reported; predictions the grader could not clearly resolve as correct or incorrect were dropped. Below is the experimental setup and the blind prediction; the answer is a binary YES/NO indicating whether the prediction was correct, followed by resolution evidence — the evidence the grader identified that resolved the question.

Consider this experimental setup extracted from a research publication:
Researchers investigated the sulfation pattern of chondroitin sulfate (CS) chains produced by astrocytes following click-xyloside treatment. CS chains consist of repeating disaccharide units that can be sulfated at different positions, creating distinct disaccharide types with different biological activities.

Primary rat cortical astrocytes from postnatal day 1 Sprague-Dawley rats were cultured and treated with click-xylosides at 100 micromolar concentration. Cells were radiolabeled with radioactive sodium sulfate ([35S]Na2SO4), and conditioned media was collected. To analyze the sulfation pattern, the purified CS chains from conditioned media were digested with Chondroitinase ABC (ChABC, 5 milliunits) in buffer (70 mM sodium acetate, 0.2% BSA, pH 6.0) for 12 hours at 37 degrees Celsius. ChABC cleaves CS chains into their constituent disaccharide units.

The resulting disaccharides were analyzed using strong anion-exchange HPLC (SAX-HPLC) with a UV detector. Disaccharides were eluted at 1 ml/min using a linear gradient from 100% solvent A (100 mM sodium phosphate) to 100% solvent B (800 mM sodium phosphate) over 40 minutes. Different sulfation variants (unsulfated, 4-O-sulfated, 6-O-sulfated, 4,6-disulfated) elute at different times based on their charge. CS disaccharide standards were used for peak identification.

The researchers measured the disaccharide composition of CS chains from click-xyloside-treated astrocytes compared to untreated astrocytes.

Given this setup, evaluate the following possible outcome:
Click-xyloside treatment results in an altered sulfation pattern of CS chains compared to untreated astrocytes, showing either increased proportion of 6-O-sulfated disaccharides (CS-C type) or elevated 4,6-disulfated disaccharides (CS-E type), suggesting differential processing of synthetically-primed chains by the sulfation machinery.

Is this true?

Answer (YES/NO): NO